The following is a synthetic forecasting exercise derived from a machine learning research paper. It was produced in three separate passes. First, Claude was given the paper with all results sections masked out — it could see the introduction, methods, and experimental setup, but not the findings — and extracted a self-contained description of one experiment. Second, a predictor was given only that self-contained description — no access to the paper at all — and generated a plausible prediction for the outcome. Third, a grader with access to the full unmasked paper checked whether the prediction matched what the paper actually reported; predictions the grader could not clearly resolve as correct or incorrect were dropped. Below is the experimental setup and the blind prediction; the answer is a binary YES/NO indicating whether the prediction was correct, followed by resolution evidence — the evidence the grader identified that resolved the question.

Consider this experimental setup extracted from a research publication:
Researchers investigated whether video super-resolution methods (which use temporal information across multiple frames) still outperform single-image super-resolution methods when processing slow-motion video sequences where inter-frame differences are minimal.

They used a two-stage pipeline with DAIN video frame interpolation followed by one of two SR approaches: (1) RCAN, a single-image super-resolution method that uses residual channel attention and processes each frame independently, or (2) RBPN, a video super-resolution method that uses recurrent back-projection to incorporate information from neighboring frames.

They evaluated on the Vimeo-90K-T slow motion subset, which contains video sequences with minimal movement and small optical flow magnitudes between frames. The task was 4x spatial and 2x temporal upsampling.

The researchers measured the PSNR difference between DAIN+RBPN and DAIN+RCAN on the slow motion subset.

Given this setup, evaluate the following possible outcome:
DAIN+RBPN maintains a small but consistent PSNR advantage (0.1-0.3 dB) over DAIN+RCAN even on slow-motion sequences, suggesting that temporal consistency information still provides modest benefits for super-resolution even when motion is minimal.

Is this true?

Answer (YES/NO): NO